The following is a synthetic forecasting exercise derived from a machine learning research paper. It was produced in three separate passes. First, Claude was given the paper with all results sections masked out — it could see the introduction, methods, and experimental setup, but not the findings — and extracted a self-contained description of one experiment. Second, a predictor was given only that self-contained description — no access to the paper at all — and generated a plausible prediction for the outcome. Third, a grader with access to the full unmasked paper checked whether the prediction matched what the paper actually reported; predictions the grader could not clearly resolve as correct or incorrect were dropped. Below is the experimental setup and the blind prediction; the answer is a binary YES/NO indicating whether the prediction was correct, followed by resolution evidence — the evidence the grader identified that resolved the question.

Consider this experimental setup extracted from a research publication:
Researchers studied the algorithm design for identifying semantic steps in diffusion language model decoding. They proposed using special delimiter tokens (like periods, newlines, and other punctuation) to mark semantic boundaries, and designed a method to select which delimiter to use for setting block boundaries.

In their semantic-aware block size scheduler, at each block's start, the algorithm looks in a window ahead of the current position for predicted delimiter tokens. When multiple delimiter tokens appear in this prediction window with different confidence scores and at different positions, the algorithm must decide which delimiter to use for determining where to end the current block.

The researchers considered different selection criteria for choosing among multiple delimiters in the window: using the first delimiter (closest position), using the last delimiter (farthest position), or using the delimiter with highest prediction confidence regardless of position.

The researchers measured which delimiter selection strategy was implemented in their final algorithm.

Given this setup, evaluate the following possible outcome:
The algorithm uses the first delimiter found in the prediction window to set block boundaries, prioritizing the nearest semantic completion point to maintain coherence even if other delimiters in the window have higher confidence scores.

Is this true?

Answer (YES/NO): NO